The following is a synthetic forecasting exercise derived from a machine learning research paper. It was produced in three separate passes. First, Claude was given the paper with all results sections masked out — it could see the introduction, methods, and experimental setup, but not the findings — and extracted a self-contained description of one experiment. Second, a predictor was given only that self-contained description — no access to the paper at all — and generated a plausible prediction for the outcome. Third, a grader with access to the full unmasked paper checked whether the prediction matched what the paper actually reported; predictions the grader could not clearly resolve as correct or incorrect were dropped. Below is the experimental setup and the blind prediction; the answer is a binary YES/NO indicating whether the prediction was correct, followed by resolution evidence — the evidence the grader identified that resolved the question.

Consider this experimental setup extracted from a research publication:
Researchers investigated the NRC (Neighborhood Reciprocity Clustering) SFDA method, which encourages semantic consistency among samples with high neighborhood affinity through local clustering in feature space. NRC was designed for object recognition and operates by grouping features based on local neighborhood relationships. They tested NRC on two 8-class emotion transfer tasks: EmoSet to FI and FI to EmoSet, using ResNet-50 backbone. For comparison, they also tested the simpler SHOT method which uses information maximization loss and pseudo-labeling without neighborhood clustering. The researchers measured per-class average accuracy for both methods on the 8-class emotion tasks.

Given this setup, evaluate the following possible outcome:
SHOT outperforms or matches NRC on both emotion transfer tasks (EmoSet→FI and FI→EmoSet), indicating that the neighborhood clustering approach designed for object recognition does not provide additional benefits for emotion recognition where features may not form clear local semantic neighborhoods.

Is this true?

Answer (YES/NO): YES